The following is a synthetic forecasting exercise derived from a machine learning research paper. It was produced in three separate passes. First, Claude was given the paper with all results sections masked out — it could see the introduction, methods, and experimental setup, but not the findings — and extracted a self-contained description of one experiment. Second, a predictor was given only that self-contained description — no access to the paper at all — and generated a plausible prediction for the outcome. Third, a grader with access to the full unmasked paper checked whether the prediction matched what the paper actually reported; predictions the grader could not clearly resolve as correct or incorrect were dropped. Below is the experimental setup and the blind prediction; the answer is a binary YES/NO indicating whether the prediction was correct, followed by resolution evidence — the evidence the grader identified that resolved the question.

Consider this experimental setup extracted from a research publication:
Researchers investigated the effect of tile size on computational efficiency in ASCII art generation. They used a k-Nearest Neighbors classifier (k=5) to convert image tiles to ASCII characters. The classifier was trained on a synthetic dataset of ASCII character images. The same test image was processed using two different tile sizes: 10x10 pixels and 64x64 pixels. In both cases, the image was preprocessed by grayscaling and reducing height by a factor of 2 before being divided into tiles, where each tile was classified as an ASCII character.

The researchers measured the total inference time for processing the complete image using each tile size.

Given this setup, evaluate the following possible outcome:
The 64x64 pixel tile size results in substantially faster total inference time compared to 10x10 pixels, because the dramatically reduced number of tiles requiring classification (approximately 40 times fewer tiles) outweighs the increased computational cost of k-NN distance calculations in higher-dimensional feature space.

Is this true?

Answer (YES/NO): NO